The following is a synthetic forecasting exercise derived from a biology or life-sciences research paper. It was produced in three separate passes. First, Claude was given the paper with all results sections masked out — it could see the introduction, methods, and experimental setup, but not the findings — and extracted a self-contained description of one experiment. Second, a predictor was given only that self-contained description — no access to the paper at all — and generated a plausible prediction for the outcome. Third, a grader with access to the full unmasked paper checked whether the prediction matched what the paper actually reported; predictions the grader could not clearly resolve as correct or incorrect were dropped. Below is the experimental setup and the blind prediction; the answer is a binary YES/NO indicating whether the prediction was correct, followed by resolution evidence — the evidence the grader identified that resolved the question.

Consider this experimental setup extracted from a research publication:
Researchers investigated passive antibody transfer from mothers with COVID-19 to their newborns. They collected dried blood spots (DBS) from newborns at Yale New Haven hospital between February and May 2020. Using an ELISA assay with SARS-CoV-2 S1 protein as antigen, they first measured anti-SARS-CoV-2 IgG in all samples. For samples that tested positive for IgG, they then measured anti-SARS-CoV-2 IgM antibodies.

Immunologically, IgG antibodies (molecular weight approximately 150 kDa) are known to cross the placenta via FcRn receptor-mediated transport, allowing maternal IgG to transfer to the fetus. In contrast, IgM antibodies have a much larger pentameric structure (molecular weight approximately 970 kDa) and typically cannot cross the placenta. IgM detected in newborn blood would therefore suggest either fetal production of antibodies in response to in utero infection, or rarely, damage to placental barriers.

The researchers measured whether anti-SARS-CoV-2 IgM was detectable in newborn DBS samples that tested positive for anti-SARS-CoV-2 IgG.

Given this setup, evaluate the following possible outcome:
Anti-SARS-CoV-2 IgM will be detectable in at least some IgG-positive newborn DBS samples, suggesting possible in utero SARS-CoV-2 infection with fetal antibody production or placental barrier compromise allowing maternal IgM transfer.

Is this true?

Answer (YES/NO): NO